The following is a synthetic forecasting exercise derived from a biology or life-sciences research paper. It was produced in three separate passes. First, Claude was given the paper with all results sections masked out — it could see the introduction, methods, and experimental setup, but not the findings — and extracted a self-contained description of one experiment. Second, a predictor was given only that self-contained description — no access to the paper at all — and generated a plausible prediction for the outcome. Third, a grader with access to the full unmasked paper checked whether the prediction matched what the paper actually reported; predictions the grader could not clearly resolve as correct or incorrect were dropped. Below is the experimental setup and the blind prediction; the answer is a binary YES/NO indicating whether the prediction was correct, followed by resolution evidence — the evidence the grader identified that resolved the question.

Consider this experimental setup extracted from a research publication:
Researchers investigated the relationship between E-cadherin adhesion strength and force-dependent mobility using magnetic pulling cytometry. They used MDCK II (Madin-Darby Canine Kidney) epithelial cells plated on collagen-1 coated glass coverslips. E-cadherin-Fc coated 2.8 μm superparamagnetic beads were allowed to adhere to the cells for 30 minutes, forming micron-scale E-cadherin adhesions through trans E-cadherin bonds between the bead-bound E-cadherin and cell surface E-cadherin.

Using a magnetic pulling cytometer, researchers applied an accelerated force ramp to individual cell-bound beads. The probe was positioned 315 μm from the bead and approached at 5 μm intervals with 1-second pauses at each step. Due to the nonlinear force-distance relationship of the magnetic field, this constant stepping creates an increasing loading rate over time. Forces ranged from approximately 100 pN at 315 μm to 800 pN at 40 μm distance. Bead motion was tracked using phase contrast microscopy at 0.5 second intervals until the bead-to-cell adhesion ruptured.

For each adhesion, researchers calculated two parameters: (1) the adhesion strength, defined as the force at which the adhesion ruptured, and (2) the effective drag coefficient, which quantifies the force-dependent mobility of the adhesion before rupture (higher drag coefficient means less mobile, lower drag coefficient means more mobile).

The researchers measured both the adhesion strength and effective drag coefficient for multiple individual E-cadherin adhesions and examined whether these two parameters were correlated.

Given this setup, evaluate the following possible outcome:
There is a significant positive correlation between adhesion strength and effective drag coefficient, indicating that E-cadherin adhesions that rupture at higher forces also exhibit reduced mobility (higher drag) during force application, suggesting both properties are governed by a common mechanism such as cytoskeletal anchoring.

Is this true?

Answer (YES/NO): YES